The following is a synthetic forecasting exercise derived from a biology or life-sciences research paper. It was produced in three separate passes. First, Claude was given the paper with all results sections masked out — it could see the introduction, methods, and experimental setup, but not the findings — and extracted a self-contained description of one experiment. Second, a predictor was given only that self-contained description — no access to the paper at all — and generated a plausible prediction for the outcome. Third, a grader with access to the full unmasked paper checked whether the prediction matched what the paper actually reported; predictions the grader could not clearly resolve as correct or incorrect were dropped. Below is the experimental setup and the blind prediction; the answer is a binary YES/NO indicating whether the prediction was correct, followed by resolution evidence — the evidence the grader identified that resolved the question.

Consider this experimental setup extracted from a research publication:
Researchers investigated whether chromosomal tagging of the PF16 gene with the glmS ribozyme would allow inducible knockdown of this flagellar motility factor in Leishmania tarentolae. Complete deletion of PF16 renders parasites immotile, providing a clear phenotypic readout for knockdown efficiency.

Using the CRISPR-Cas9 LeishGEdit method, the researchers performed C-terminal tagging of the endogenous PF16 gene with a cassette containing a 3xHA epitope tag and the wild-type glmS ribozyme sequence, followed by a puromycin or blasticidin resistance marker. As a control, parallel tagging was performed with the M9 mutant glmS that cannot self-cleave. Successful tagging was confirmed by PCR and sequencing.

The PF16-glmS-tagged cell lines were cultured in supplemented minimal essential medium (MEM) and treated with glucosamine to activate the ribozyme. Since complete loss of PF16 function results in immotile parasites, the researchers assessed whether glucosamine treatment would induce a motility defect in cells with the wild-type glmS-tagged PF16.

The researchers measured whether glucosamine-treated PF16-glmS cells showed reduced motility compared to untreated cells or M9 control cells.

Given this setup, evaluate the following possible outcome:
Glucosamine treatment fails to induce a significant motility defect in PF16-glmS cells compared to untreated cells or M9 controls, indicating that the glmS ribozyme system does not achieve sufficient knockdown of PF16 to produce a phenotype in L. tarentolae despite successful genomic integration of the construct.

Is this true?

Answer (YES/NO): YES